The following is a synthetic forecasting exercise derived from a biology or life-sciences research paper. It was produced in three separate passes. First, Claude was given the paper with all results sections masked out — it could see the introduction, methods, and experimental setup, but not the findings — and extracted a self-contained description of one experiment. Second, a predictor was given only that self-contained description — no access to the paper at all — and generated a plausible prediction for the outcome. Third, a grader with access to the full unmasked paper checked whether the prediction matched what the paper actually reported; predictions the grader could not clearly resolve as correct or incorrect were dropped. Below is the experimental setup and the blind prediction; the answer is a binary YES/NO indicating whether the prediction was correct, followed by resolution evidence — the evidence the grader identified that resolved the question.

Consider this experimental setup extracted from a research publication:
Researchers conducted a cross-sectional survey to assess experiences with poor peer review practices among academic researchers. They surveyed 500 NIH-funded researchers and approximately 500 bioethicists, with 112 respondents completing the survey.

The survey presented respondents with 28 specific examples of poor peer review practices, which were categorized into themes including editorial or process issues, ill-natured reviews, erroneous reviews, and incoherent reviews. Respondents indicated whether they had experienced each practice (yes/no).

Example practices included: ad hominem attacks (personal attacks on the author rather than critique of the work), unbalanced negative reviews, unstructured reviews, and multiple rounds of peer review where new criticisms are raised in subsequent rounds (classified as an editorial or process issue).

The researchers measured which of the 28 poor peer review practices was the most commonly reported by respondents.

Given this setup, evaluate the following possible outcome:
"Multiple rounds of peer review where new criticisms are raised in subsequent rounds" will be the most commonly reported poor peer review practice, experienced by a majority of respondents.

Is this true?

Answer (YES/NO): YES